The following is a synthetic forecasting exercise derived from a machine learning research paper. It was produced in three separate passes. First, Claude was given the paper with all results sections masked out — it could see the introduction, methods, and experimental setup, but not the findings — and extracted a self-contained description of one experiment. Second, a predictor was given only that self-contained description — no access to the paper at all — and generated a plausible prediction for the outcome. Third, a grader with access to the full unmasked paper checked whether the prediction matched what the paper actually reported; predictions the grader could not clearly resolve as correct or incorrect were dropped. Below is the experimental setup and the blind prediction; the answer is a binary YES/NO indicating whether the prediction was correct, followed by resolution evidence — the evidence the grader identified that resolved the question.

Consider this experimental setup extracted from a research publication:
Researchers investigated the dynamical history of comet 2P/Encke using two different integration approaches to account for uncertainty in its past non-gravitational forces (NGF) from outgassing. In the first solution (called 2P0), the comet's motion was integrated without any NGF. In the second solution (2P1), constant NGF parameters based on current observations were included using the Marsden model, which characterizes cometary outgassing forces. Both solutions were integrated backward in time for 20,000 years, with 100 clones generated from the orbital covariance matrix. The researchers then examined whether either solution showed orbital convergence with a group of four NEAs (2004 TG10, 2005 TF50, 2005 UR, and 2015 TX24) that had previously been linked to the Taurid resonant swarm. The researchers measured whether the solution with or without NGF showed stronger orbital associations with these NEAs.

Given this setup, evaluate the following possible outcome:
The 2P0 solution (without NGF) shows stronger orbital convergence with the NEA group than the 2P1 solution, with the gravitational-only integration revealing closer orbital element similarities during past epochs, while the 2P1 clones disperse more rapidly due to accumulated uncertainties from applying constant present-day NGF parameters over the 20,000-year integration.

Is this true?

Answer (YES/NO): NO